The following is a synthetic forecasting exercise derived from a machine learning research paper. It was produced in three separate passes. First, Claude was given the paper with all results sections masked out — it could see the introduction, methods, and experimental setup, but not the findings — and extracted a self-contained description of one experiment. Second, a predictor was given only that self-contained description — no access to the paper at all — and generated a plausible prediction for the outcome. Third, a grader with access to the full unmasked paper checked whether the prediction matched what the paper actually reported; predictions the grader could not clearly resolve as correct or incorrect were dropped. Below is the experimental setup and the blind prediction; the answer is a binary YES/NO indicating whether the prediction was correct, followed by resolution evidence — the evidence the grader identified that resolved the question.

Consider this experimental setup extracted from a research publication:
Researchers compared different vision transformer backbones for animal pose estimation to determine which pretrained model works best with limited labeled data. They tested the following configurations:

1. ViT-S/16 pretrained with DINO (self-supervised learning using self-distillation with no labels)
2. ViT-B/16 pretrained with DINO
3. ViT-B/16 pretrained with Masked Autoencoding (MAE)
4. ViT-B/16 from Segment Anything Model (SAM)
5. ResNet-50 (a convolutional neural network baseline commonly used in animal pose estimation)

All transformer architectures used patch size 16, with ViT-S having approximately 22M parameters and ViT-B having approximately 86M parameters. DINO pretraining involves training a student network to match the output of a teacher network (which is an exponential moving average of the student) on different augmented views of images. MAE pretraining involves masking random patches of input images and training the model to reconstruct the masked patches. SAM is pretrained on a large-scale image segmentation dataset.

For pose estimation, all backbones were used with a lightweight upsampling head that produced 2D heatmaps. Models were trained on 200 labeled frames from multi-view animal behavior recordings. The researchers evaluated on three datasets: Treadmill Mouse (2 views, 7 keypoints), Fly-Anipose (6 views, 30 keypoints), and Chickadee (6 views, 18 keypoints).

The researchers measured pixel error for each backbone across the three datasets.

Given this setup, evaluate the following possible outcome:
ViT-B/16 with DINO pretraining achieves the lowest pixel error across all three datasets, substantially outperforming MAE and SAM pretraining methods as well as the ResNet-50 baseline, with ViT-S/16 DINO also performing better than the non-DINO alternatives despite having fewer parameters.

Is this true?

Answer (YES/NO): NO